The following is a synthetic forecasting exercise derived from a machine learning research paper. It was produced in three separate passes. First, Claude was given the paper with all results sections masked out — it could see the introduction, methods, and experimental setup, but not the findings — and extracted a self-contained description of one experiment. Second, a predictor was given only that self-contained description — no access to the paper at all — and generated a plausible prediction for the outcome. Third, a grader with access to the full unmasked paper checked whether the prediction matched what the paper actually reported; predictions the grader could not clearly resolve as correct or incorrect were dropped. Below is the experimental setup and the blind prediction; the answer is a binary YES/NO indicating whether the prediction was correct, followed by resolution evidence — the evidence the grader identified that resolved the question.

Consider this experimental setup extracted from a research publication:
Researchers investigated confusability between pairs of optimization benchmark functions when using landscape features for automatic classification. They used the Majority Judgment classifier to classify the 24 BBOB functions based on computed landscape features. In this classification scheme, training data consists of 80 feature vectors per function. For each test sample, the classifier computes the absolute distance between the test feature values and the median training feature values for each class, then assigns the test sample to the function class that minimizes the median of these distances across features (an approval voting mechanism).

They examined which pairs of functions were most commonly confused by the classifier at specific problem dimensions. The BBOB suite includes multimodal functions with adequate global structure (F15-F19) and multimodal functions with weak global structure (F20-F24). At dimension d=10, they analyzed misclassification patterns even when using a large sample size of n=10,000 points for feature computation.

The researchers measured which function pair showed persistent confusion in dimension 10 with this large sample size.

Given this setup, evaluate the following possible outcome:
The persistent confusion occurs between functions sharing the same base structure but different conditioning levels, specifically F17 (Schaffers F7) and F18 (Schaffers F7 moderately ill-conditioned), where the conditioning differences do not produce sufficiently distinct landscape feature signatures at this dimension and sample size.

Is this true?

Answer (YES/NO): NO